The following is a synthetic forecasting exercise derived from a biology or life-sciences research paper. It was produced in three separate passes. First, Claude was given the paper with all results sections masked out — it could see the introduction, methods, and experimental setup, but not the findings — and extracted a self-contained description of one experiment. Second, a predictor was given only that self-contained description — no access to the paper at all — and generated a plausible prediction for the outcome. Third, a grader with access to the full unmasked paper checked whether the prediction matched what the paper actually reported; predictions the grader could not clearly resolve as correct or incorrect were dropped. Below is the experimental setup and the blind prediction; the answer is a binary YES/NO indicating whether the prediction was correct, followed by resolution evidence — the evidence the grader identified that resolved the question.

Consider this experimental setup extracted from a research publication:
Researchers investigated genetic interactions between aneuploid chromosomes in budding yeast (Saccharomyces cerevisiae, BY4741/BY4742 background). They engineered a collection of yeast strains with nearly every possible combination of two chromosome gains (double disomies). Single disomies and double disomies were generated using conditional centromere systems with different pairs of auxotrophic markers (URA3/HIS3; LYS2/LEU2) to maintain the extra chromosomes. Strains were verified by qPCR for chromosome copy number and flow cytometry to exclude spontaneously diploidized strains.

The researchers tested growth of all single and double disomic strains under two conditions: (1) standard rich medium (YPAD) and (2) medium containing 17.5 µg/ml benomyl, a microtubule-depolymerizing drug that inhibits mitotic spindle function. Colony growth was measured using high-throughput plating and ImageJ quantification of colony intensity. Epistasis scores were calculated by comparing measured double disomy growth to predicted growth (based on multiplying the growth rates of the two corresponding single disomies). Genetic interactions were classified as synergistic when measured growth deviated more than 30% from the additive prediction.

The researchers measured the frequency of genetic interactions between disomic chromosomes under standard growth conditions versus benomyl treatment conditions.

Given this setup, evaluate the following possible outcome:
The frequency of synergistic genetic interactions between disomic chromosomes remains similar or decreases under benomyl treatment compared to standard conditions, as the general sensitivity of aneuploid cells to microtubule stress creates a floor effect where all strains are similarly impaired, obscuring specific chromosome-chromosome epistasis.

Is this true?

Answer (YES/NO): NO